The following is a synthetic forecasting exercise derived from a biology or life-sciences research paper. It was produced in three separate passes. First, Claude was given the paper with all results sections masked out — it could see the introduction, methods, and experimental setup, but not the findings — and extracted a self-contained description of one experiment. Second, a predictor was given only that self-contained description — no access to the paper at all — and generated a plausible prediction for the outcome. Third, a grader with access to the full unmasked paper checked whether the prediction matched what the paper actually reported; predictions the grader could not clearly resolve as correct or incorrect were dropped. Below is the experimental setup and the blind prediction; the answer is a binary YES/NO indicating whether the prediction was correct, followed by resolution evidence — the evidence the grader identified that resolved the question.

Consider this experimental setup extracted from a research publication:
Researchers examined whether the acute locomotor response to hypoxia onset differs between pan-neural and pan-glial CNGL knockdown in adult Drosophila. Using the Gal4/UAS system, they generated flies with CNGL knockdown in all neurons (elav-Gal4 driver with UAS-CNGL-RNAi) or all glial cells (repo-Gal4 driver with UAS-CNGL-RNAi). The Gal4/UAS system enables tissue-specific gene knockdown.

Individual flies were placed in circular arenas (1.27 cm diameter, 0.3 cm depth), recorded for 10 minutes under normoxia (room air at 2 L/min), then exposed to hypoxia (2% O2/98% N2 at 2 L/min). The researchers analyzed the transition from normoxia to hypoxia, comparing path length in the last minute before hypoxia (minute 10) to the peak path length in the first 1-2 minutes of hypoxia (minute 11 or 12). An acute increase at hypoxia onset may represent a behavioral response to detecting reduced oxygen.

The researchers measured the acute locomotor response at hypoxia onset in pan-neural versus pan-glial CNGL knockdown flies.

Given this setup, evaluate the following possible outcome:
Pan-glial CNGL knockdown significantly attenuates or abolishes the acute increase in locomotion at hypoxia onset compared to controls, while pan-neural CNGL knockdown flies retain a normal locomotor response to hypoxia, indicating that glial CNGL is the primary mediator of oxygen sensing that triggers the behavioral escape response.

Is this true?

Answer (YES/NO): NO